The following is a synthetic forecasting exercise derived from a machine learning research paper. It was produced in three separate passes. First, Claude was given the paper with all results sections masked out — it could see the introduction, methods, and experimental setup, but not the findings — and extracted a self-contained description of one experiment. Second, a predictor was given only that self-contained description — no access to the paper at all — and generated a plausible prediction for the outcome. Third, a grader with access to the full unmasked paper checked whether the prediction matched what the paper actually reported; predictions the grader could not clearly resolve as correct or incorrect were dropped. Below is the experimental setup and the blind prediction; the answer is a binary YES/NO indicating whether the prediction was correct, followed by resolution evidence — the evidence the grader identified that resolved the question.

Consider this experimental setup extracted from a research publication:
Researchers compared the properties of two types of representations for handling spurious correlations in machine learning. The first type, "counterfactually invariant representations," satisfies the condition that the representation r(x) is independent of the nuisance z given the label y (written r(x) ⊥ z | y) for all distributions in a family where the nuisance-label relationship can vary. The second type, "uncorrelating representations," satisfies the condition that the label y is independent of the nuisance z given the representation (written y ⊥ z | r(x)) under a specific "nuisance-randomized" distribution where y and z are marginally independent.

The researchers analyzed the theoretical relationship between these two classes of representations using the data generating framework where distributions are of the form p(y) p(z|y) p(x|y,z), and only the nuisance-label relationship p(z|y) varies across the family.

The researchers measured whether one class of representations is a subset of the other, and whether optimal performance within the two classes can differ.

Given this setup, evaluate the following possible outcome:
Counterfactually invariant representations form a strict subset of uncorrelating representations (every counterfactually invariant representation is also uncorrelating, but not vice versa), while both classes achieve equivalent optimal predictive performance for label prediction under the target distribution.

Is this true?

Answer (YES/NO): NO